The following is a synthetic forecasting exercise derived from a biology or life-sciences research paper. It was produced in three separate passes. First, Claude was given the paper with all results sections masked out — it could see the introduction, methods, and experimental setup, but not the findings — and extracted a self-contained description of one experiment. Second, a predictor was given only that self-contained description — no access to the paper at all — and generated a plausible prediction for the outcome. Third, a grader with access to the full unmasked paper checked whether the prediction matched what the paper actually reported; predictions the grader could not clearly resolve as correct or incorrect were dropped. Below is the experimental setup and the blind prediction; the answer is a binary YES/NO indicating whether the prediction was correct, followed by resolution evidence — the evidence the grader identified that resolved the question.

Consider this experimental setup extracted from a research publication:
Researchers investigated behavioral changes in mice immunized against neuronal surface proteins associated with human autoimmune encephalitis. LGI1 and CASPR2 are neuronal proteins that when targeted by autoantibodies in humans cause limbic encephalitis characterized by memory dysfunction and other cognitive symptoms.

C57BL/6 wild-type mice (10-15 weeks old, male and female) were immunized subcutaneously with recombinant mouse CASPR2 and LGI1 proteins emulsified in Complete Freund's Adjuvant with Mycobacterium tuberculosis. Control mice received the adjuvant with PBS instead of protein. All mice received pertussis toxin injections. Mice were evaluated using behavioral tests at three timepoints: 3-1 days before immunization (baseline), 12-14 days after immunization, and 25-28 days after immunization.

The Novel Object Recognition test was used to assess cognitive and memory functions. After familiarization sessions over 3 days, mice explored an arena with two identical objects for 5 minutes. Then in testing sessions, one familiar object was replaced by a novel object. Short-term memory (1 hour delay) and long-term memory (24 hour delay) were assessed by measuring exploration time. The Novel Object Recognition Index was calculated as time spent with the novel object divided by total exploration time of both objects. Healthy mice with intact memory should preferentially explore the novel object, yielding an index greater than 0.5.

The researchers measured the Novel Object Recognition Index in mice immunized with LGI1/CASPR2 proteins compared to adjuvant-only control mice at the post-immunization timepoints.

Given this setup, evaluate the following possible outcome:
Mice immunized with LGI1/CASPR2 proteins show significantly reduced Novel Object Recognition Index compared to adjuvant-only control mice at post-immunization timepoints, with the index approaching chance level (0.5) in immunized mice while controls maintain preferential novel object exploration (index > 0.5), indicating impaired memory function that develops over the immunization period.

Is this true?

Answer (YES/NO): NO